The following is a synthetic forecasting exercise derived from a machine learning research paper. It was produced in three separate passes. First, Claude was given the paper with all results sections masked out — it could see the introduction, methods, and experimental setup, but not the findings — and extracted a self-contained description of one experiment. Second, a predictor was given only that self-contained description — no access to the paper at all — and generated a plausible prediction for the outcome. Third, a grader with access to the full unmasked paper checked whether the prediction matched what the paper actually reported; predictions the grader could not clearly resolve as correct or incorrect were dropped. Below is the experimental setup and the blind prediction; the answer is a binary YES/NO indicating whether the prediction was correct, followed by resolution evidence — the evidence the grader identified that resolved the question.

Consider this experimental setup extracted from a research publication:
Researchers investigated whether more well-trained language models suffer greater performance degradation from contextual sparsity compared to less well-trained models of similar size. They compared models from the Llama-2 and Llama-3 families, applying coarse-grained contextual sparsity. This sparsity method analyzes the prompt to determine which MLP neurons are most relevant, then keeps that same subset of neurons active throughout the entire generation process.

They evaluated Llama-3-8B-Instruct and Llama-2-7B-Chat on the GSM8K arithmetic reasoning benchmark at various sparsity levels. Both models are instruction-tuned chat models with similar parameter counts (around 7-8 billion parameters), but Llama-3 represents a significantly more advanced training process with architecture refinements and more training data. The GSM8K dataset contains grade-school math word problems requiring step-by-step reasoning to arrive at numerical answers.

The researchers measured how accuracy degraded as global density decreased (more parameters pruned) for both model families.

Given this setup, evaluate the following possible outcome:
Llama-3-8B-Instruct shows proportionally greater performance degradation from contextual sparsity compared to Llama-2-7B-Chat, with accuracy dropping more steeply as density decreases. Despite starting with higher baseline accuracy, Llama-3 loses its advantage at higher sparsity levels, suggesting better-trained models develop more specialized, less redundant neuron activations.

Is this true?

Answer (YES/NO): YES